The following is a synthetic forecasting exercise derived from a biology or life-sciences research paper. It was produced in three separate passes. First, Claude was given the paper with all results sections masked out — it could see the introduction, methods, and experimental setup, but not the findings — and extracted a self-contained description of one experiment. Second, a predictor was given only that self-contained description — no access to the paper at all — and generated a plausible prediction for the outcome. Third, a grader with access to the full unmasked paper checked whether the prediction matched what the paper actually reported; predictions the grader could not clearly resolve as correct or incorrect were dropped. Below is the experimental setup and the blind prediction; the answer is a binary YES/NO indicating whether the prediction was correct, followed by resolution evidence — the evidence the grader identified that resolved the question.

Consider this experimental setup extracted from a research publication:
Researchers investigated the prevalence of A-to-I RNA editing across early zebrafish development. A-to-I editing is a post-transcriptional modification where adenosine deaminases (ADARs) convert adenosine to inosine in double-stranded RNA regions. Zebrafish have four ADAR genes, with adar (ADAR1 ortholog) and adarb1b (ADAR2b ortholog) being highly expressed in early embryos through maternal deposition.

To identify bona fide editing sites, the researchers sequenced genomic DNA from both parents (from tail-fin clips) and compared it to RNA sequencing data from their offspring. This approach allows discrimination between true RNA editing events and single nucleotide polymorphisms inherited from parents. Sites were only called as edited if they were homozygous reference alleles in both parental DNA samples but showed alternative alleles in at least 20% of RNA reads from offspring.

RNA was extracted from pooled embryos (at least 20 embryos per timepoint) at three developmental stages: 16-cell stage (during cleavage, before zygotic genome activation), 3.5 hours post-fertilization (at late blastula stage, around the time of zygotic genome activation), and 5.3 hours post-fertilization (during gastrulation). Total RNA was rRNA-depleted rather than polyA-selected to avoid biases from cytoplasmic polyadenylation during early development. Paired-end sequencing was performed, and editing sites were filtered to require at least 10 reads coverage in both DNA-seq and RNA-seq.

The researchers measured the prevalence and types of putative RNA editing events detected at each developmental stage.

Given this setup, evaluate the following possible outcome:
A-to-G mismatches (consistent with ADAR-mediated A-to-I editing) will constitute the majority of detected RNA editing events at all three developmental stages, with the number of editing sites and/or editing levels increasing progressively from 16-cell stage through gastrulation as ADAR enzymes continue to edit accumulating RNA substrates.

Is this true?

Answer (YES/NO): NO